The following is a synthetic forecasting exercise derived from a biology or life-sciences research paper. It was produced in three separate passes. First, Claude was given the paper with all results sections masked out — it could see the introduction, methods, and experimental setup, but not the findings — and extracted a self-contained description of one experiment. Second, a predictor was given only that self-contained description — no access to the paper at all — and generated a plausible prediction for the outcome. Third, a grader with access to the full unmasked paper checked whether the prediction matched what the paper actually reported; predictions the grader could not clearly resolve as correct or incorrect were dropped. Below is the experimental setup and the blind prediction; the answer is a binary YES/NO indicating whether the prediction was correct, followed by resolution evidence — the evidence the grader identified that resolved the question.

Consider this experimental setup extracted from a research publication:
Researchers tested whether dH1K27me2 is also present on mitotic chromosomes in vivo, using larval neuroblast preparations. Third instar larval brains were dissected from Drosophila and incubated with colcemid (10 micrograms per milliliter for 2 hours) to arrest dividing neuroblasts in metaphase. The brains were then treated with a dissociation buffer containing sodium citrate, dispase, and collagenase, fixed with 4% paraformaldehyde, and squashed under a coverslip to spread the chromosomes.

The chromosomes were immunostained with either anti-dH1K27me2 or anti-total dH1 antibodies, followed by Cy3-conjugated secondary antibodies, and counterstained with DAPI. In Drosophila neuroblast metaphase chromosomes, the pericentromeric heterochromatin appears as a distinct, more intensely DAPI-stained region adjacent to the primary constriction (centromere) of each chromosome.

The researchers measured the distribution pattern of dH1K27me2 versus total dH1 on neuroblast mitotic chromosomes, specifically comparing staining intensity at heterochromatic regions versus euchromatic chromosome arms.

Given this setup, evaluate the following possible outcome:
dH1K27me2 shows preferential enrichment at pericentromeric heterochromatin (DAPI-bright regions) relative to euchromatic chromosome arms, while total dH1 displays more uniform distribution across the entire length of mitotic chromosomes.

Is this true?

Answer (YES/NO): YES